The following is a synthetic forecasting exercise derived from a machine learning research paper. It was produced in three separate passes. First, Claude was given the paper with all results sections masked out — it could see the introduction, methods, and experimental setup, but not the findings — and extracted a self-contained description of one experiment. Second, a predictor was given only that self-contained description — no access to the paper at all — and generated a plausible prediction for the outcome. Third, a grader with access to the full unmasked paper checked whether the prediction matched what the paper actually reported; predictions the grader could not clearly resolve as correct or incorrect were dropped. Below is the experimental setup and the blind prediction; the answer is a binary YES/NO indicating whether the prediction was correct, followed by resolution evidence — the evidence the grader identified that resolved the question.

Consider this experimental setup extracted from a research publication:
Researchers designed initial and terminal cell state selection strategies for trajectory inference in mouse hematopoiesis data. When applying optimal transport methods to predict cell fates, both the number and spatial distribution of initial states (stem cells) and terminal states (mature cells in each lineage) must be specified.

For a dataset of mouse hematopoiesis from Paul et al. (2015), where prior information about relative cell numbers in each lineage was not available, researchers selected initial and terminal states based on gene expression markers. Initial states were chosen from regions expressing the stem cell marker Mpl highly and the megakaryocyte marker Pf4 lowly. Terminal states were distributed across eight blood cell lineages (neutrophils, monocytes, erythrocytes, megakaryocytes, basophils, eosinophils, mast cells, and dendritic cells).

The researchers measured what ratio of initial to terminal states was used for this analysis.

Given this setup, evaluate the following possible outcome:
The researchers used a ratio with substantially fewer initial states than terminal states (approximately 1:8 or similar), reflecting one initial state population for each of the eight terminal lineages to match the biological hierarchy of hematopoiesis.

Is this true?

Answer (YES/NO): YES